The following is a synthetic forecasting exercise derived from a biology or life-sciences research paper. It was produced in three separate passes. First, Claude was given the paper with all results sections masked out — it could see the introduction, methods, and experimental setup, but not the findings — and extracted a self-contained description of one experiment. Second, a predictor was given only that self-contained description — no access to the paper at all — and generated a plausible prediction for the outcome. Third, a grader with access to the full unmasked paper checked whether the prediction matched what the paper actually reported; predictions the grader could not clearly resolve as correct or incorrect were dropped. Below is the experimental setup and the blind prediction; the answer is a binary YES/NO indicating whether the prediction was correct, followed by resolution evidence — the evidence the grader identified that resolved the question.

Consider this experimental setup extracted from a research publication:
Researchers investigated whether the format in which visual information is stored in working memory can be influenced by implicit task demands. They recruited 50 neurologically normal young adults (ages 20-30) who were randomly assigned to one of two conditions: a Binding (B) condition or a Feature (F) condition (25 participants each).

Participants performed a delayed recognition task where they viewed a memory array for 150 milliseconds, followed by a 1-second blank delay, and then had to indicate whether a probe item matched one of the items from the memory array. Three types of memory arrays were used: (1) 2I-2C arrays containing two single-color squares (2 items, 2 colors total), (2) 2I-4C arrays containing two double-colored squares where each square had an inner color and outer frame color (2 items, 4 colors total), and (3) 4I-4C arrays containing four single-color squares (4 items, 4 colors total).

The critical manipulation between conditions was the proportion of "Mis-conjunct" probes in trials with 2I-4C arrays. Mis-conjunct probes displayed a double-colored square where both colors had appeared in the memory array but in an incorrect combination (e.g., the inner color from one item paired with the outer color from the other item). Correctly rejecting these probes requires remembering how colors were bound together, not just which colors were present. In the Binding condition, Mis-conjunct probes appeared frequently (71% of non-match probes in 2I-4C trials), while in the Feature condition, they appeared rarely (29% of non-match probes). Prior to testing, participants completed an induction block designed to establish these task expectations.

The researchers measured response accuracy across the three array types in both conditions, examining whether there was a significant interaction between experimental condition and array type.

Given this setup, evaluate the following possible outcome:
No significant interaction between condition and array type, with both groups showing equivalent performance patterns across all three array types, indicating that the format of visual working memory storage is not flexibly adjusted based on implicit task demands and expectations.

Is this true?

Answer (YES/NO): NO